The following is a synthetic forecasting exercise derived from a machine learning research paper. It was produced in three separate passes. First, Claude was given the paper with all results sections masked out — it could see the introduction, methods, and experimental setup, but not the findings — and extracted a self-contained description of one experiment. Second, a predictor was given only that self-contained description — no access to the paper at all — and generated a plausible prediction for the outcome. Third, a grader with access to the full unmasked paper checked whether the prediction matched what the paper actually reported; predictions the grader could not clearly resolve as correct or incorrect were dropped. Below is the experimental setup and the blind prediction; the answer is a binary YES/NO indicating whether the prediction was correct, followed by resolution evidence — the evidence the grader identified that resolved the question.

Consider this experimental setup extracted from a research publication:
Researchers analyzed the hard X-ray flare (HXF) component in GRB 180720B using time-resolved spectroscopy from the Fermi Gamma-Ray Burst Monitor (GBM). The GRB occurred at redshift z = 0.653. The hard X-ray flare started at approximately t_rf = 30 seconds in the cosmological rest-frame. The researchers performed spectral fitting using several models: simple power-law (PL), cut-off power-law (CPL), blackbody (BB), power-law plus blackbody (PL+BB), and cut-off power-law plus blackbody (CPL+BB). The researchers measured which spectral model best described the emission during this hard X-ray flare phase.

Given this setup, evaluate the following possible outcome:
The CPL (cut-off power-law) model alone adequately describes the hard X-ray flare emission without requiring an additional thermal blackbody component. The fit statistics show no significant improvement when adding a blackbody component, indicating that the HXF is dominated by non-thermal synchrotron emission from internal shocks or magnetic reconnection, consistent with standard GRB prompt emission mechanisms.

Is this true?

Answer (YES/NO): YES